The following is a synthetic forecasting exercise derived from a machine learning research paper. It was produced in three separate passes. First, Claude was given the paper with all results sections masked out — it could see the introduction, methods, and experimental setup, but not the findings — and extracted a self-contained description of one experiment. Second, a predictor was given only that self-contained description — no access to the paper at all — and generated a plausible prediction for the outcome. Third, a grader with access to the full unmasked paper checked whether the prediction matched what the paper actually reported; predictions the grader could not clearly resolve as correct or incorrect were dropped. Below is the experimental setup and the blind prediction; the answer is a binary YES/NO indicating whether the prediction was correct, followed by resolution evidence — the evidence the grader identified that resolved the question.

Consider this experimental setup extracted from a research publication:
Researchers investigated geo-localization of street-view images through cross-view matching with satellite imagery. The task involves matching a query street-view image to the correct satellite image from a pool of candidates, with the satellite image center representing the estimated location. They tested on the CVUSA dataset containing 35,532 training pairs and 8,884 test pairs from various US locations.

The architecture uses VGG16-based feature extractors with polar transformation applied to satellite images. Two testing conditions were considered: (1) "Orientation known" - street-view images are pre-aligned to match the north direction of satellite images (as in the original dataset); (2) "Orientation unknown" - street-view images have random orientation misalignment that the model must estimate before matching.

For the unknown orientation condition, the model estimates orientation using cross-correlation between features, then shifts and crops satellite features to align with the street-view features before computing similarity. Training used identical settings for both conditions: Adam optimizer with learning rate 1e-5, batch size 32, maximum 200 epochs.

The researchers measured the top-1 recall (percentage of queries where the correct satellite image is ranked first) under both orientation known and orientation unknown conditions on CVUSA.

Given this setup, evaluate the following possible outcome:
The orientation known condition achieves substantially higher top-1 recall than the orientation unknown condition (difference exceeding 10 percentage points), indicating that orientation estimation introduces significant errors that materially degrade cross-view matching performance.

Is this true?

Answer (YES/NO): NO